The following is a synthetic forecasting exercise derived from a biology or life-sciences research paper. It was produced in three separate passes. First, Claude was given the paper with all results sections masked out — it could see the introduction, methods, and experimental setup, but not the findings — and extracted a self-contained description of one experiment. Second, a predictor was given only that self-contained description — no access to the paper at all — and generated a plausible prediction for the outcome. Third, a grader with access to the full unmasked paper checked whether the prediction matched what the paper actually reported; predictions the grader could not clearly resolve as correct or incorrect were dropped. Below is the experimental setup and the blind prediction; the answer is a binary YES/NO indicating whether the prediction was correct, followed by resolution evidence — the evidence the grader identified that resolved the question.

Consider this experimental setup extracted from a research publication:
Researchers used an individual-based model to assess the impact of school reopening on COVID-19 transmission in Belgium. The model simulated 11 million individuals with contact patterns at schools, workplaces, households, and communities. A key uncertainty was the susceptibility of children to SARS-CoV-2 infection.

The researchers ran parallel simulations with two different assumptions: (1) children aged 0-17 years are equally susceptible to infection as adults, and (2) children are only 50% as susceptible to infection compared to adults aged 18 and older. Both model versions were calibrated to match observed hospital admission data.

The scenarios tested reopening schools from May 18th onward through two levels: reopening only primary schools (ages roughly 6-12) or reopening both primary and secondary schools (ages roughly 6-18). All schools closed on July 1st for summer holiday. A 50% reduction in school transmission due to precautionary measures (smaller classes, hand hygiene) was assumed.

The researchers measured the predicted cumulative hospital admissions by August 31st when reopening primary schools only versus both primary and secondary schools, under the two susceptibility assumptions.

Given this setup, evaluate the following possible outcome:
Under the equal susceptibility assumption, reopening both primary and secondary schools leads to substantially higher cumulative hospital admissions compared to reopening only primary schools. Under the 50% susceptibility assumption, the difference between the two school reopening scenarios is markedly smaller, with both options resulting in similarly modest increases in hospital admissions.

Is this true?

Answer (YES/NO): NO